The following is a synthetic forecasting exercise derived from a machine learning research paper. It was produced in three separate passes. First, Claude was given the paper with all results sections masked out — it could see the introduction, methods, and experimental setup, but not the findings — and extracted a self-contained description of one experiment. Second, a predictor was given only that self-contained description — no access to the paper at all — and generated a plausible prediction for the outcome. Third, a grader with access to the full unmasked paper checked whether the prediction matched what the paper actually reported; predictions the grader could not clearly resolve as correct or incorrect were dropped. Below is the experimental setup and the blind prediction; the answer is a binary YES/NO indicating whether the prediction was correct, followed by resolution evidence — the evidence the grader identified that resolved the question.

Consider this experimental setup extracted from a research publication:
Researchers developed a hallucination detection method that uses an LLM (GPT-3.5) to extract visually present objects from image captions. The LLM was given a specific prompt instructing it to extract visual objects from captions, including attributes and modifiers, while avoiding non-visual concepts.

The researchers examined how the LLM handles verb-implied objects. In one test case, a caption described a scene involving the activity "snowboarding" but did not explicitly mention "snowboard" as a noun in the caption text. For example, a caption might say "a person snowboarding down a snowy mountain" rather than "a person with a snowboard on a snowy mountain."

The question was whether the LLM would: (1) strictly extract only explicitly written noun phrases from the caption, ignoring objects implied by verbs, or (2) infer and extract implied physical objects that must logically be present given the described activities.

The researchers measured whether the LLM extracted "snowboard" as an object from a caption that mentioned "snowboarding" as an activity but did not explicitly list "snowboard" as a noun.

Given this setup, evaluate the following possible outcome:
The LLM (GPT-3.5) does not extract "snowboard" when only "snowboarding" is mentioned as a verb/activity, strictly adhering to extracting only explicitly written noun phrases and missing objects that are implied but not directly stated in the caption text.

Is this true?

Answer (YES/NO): NO